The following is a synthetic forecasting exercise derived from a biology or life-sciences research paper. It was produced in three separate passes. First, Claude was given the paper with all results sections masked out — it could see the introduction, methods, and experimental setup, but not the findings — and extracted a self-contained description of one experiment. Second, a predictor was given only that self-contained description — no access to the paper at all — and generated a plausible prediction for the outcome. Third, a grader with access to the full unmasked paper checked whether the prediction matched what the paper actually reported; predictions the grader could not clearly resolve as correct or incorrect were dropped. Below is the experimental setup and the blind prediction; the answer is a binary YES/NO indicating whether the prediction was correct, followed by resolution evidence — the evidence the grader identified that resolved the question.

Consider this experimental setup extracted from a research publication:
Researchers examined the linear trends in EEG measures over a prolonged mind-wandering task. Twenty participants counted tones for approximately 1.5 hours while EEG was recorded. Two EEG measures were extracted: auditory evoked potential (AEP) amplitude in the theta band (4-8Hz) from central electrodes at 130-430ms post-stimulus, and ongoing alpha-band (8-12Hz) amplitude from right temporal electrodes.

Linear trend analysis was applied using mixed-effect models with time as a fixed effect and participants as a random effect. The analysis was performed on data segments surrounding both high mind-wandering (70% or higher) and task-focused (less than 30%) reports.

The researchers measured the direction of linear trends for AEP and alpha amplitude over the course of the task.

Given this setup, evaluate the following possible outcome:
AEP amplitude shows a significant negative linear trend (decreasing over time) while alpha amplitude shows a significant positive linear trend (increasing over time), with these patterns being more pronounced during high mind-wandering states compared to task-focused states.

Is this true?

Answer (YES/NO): NO